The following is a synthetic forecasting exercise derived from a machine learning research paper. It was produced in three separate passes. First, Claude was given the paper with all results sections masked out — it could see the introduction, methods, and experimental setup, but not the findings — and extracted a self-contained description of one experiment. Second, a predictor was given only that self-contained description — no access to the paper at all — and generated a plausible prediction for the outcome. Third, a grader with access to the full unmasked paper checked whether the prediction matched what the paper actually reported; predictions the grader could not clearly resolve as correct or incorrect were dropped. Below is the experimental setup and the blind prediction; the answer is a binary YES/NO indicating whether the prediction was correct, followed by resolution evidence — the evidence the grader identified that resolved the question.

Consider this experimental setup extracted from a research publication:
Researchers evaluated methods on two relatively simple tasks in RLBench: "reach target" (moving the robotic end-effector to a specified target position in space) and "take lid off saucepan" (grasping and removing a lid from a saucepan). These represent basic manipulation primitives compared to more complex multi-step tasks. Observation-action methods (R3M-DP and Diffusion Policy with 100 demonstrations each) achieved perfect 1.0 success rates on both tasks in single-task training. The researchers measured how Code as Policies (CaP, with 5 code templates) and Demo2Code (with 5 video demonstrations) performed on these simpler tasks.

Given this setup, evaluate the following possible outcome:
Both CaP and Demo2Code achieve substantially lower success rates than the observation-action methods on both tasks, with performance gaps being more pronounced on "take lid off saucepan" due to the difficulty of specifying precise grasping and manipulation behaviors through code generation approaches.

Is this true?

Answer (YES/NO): NO